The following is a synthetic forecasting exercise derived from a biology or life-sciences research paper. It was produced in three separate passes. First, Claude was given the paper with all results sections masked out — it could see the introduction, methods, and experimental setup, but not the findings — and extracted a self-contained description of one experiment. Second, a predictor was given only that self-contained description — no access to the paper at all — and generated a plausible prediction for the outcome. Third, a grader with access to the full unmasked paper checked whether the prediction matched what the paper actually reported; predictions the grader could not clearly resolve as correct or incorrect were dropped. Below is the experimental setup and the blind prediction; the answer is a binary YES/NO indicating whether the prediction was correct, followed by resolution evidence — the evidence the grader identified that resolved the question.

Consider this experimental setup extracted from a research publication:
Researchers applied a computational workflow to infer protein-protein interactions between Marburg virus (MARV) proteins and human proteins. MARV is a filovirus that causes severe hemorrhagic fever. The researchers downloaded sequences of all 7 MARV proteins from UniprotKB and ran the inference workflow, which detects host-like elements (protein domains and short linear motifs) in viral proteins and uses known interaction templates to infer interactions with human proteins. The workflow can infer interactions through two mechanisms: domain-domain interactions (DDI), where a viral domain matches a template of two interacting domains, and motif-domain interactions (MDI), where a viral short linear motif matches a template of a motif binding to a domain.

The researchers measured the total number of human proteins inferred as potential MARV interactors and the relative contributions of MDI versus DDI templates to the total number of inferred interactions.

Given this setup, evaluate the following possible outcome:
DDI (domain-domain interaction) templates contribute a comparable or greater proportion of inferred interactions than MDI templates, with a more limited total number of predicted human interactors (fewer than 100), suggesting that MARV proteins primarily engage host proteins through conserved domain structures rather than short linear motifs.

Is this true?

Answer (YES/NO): NO